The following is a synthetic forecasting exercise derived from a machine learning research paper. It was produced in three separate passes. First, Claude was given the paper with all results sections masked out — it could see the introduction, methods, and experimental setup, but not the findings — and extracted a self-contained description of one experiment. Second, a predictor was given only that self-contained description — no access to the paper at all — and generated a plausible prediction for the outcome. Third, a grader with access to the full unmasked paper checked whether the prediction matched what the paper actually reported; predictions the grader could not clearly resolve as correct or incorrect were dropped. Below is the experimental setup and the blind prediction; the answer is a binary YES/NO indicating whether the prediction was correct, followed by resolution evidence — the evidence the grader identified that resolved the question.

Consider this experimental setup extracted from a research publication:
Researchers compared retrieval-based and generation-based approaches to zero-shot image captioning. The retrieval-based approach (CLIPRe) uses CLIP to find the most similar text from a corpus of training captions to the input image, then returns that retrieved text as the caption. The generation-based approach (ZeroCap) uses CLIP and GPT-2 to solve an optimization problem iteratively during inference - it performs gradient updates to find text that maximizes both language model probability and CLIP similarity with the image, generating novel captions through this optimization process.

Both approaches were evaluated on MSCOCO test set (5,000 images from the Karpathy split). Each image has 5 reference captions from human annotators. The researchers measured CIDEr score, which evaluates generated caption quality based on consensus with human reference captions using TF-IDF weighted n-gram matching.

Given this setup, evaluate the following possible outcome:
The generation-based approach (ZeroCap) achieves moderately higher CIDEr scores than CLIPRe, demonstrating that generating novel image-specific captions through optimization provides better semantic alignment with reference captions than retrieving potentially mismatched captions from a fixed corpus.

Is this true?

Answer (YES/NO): NO